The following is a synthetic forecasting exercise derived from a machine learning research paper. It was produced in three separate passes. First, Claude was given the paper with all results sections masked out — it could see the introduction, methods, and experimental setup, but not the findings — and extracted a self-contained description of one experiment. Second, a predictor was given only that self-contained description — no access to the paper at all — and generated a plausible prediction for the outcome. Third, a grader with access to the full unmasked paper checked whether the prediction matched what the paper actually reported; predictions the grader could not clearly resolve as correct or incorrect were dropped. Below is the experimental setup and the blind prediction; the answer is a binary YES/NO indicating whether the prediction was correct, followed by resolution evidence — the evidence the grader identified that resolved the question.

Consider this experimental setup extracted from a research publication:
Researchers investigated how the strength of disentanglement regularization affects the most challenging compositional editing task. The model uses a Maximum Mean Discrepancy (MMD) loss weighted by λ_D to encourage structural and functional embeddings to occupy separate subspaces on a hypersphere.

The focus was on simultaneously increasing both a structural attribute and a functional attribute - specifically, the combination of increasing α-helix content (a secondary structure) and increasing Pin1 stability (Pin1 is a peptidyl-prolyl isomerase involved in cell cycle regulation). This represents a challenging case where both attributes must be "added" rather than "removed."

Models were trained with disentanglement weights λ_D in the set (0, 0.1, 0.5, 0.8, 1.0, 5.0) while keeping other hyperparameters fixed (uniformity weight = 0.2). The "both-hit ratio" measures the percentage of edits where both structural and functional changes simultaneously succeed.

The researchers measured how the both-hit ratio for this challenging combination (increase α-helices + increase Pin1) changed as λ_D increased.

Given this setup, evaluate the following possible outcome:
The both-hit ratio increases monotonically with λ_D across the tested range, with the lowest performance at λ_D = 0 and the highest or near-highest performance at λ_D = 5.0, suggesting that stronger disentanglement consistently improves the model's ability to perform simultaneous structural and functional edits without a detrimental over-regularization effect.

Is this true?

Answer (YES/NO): NO